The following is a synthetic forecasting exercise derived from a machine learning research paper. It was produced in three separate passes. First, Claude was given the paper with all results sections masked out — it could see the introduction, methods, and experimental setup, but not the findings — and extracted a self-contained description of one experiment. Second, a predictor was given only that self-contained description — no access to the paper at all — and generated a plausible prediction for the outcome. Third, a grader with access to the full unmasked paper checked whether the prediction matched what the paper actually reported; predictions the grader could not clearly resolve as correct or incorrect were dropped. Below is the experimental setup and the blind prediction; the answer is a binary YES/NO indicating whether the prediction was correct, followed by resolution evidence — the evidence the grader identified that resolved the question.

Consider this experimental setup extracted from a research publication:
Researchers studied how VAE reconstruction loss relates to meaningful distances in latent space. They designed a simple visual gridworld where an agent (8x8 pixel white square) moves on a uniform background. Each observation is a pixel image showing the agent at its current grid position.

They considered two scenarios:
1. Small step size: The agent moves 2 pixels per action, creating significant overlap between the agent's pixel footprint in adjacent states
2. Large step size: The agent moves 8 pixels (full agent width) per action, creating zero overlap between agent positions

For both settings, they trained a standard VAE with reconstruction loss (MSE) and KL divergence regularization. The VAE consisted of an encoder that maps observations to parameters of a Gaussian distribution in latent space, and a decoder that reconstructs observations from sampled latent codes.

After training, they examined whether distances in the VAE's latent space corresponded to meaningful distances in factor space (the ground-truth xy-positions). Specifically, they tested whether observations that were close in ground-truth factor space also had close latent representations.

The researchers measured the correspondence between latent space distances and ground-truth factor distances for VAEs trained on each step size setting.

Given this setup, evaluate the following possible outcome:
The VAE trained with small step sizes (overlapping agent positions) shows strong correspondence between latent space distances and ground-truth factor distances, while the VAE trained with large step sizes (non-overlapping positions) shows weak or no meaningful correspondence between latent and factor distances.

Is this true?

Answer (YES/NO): YES